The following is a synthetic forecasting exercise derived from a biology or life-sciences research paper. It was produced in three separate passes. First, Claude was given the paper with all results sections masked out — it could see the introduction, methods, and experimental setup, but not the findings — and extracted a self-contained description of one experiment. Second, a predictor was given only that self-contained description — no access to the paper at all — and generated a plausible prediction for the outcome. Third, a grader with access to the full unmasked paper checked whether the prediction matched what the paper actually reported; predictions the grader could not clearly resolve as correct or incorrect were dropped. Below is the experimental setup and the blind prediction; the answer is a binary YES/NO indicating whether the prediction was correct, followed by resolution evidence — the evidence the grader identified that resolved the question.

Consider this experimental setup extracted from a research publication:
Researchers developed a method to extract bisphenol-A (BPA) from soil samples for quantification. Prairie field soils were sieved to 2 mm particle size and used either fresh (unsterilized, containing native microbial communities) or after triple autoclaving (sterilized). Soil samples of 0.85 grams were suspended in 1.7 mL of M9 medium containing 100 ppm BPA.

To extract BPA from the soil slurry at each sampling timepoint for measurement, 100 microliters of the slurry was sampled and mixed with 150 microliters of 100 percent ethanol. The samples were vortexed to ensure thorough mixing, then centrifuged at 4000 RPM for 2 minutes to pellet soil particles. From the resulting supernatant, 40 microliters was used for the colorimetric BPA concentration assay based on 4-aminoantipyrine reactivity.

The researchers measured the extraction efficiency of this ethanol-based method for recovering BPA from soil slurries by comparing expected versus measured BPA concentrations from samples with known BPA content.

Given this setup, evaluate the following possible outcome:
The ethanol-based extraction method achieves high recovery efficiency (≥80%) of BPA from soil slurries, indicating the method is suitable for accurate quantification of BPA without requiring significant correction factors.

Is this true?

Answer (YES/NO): NO